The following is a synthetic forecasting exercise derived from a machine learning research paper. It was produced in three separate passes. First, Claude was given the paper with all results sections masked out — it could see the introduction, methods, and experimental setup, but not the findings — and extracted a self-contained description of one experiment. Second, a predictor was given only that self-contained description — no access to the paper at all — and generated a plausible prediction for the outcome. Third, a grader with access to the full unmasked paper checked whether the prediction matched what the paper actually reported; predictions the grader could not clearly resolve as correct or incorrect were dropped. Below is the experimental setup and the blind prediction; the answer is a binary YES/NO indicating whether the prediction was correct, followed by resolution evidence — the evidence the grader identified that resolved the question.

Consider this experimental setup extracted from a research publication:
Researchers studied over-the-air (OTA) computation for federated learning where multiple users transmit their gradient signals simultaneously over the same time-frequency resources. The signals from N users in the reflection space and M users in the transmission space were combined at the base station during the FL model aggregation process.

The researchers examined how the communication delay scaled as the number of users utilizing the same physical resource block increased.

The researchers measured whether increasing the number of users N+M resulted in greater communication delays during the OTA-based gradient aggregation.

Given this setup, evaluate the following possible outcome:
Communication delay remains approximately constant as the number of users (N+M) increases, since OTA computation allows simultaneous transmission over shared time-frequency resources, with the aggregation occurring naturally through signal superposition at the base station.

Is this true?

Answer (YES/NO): YES